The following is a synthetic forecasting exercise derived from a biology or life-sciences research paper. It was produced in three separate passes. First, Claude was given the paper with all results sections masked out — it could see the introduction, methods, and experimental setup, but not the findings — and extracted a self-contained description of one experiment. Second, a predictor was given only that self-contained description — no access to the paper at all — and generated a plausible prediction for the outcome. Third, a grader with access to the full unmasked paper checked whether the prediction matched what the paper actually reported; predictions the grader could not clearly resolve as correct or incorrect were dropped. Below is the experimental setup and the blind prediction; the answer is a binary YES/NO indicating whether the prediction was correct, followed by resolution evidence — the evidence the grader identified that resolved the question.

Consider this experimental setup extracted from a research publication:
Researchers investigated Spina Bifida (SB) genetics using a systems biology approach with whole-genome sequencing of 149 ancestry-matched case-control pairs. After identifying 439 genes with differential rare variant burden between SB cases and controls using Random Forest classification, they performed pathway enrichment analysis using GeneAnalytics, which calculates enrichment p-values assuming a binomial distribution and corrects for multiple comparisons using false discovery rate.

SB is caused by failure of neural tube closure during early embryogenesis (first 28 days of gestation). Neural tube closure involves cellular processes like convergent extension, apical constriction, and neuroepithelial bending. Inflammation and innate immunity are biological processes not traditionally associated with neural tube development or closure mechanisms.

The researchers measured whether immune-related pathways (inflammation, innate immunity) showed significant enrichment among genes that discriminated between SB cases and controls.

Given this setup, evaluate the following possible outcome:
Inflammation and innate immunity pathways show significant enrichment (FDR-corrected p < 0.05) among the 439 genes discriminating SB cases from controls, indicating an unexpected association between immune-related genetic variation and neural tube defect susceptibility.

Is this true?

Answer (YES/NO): YES